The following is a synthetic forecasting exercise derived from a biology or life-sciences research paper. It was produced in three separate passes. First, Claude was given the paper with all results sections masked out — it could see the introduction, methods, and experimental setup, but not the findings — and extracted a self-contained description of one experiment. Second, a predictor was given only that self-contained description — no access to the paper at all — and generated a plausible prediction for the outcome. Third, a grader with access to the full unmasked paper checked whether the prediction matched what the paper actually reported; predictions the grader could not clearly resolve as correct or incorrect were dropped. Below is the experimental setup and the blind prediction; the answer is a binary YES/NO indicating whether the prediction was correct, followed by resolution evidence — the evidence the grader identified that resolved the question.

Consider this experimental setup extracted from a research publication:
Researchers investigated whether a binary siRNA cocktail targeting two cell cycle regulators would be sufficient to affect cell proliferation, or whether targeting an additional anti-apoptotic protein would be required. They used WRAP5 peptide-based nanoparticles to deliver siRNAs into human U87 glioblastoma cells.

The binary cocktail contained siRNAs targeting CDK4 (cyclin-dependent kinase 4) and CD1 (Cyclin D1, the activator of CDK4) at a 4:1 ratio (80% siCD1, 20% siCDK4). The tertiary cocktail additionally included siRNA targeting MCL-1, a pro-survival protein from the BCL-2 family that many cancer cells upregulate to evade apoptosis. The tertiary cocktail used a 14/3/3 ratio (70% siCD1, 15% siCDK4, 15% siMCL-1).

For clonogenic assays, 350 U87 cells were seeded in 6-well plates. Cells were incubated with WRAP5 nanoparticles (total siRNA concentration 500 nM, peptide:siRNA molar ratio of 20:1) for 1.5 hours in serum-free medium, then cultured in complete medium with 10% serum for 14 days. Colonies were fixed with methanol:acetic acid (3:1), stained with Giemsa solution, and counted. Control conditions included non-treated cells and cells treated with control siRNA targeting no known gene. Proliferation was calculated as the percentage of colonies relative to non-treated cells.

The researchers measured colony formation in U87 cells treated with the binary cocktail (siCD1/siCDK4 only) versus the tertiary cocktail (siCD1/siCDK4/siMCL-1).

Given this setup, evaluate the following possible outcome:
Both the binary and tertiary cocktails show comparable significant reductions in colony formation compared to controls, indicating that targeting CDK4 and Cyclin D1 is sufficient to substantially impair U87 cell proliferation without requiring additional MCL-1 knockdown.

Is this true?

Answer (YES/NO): NO